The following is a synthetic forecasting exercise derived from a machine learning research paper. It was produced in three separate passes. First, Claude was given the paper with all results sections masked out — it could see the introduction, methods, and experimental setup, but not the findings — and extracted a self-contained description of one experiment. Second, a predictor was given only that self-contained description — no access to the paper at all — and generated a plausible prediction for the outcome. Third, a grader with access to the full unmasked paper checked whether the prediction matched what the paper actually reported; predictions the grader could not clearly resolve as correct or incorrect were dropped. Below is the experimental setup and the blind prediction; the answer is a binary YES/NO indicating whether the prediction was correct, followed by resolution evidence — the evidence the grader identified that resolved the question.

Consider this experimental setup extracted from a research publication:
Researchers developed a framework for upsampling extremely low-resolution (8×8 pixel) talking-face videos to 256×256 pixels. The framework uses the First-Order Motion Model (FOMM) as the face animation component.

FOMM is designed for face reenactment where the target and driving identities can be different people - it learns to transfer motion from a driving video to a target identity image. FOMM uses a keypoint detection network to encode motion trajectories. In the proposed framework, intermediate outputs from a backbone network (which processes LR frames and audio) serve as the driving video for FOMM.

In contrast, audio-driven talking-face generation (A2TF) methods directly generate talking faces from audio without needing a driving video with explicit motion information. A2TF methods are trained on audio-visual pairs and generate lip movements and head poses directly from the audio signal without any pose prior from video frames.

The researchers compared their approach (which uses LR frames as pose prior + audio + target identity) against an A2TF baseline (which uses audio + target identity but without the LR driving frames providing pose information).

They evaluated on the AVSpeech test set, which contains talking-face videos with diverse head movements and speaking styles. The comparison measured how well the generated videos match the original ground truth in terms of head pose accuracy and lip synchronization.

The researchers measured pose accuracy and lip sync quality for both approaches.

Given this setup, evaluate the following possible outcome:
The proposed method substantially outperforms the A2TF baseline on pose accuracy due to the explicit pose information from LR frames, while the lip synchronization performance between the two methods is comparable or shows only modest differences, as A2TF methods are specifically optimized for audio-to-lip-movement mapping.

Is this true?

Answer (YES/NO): NO